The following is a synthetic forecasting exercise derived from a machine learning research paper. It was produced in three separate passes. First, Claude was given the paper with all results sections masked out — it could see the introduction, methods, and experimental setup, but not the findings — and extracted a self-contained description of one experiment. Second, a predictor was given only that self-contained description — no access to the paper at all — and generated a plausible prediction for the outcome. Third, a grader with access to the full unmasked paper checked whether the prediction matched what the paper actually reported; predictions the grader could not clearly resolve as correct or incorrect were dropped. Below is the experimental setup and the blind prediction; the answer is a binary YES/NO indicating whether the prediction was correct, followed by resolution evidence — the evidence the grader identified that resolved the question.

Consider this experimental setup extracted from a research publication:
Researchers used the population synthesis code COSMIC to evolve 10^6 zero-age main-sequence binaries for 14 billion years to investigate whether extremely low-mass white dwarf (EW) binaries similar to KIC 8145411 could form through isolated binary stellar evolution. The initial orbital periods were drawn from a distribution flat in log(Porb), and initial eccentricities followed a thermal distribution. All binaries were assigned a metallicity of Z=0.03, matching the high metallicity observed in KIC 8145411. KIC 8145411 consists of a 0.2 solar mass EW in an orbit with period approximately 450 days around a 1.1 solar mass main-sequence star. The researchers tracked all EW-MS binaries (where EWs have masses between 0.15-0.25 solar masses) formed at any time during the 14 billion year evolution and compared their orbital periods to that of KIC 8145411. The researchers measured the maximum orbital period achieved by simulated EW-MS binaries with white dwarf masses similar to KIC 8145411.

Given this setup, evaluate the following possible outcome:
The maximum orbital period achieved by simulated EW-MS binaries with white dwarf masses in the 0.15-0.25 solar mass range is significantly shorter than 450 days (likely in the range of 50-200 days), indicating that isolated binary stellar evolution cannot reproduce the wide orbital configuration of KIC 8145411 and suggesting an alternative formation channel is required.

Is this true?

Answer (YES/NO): NO